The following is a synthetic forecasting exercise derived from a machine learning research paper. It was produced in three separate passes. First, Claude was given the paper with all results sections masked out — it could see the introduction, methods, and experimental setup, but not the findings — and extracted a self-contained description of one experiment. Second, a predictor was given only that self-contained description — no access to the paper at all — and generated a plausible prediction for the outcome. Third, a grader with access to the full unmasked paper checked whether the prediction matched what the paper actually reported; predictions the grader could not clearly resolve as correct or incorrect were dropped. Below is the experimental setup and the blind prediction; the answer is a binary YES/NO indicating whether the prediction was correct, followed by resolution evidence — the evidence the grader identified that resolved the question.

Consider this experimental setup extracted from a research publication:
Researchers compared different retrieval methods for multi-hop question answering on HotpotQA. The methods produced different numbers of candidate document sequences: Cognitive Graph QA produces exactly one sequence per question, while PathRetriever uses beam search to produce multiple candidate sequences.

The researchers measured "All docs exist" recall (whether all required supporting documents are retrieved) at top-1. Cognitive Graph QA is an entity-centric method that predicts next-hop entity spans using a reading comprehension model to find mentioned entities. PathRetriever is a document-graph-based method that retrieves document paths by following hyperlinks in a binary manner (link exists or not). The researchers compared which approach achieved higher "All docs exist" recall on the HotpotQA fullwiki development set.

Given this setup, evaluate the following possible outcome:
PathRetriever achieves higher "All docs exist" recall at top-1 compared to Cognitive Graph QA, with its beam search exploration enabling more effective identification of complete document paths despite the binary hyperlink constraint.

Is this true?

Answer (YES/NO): YES